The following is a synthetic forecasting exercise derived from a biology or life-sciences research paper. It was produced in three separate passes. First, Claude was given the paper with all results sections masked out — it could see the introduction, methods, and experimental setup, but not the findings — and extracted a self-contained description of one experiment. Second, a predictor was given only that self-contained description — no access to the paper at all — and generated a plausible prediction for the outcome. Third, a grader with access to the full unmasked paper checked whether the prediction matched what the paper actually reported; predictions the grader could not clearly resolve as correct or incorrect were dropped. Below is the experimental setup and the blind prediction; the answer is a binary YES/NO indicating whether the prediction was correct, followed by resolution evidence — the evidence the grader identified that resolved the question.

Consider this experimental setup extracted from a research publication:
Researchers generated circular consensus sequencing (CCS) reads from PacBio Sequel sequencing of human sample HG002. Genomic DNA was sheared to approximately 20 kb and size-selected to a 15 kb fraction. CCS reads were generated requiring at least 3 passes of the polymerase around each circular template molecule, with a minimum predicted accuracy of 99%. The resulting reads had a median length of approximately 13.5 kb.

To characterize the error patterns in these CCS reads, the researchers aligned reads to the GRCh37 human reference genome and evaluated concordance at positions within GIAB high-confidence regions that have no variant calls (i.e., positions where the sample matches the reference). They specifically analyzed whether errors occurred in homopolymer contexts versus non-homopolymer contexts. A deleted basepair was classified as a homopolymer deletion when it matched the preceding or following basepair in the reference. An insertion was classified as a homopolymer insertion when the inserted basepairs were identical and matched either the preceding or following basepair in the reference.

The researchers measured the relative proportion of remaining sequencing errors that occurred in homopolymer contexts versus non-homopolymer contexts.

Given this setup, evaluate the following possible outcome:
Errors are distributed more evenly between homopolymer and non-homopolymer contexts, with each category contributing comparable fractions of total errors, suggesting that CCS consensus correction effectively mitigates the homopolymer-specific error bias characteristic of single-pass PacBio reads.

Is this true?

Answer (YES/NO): NO